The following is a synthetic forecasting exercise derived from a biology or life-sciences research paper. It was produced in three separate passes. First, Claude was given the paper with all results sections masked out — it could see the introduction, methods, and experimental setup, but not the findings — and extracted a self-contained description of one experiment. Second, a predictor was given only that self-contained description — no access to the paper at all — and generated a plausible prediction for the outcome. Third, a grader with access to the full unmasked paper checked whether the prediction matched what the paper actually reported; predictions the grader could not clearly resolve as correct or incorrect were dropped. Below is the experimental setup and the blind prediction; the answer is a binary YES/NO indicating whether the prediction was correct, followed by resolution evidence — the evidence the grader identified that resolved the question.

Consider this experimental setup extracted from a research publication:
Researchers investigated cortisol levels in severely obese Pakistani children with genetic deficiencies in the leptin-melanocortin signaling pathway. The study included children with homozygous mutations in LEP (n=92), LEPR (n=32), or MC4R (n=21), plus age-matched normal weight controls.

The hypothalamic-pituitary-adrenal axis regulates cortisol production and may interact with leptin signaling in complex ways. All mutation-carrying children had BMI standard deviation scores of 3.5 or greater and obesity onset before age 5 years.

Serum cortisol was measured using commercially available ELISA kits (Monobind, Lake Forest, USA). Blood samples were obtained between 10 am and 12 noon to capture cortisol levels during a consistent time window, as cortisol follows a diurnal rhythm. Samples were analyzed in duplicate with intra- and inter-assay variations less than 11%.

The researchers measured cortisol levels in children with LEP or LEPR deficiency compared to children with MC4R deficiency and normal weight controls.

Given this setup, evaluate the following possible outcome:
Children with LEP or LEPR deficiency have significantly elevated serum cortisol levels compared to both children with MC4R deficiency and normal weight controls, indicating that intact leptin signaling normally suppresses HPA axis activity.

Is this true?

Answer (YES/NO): NO